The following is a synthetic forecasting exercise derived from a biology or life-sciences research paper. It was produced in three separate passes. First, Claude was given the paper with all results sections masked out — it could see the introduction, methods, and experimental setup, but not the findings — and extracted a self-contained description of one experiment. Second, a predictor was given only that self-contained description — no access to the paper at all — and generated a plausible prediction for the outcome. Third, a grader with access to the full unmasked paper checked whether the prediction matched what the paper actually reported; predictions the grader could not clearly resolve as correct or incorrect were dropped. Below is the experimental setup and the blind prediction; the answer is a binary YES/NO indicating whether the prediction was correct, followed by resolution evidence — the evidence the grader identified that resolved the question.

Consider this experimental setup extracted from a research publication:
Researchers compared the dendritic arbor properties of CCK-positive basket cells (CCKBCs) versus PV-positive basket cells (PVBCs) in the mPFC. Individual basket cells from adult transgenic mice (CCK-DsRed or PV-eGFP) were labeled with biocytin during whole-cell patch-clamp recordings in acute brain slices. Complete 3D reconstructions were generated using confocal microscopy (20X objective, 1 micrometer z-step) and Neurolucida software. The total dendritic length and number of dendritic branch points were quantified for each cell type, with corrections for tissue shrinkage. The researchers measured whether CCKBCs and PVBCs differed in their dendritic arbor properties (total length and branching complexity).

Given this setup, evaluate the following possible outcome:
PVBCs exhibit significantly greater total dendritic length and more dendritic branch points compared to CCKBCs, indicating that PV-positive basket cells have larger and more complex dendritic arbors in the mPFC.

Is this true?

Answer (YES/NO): NO